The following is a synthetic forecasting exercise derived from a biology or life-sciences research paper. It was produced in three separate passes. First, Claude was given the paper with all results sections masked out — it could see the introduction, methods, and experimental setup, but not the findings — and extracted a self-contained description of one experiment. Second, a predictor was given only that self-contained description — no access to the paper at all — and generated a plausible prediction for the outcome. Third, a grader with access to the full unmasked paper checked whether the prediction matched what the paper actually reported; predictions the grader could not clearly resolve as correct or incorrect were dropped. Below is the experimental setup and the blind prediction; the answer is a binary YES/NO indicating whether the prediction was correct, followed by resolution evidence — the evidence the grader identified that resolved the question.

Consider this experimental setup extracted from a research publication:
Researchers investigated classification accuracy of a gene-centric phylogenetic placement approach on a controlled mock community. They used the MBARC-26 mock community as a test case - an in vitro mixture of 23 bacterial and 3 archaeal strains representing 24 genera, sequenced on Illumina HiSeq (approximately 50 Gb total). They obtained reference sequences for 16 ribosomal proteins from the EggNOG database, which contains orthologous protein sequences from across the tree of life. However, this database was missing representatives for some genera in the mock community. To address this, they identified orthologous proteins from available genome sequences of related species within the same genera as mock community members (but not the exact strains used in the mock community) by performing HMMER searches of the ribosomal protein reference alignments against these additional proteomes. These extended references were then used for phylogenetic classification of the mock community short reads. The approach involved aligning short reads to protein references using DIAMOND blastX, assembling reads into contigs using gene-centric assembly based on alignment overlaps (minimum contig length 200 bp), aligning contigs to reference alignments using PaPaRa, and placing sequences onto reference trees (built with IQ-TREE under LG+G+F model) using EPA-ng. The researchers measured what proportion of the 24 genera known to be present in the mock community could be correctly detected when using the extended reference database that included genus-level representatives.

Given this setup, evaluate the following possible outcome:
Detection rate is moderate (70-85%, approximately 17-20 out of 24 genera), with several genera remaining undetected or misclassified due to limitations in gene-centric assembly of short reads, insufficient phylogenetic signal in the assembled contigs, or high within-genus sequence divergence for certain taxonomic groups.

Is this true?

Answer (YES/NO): NO